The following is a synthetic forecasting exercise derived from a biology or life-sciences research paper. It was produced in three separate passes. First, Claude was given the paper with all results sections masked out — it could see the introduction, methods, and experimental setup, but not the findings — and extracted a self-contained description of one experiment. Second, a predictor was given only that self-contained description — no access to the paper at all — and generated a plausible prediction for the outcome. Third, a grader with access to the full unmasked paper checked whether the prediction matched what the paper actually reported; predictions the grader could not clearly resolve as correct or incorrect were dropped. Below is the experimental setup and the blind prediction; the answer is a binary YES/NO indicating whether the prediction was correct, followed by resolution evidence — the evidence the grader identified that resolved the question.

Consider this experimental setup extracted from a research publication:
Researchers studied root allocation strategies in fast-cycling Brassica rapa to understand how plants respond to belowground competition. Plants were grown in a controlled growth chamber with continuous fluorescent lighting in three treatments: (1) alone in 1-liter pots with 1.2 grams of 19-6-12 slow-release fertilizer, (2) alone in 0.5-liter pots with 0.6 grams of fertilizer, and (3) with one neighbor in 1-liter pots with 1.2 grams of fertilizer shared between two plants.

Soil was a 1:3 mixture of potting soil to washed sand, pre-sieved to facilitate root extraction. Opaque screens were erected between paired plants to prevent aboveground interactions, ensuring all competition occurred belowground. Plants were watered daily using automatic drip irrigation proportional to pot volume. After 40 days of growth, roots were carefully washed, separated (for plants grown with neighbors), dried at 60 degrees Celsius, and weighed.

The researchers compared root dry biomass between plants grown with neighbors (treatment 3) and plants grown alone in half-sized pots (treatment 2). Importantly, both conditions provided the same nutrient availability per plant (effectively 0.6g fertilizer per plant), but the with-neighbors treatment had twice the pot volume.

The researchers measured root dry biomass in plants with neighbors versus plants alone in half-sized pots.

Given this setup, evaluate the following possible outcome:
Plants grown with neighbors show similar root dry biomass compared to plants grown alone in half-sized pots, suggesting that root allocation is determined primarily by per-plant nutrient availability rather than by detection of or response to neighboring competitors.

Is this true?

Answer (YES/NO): YES